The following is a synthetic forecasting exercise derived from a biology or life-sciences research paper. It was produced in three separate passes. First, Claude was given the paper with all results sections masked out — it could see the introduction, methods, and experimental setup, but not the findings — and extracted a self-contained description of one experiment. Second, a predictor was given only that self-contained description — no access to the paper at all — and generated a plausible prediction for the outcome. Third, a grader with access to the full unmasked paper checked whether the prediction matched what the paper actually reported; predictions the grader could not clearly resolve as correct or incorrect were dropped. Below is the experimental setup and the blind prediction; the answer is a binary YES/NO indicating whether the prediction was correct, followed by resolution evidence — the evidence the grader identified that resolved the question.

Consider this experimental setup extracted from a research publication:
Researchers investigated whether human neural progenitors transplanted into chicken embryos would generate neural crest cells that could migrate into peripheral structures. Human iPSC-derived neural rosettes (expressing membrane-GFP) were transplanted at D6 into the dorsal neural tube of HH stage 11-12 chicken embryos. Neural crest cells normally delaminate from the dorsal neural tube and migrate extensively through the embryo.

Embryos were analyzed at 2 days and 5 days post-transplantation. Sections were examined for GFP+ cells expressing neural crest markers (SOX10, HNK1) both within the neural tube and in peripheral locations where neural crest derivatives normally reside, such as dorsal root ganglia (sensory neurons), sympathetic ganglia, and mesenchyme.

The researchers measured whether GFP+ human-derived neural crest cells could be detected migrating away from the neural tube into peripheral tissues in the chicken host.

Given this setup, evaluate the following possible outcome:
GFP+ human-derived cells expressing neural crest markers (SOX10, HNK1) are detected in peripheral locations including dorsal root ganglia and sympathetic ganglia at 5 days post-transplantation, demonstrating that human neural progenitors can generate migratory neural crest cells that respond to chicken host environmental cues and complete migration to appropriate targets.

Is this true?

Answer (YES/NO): NO